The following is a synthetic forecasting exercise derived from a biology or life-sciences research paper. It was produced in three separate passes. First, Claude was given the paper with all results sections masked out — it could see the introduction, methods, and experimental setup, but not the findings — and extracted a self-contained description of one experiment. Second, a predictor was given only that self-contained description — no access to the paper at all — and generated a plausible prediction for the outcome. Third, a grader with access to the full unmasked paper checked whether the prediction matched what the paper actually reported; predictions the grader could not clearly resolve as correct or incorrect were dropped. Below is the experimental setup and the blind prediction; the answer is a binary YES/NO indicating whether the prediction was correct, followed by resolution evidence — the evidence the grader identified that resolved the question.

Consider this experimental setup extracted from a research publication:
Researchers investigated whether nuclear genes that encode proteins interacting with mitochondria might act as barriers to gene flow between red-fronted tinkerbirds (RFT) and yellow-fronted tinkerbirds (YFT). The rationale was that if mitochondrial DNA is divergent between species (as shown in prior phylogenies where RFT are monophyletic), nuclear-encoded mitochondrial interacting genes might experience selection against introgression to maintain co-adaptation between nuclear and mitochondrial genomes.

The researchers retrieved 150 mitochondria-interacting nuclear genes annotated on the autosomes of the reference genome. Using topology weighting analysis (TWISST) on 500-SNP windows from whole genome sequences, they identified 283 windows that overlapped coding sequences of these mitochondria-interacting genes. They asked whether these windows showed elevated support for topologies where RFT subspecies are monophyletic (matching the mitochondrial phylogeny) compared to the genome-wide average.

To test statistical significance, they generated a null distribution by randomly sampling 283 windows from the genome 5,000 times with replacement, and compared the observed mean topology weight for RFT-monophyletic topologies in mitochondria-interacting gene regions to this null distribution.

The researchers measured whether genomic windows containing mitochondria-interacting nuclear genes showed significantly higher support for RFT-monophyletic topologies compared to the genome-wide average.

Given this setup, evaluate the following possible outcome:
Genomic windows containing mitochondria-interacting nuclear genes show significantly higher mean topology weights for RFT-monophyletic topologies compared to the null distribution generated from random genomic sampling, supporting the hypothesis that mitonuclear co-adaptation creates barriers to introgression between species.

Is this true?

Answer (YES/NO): NO